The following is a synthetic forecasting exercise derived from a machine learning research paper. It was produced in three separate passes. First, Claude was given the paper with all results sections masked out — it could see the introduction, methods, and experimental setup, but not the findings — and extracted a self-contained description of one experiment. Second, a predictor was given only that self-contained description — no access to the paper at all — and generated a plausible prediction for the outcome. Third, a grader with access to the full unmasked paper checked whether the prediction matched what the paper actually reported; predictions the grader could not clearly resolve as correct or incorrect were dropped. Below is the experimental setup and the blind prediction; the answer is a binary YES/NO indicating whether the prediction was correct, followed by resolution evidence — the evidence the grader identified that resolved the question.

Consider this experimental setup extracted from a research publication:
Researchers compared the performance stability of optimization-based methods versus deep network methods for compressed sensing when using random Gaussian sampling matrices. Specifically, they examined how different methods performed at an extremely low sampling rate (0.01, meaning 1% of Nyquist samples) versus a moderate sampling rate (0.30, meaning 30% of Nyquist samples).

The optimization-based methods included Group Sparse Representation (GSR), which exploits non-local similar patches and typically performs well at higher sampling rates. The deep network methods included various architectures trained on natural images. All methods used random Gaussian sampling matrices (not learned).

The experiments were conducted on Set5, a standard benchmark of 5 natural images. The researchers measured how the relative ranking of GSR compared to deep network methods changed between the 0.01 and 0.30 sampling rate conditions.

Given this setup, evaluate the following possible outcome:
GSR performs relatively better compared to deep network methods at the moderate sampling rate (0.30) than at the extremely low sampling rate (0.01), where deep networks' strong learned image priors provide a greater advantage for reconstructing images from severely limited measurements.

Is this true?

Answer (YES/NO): YES